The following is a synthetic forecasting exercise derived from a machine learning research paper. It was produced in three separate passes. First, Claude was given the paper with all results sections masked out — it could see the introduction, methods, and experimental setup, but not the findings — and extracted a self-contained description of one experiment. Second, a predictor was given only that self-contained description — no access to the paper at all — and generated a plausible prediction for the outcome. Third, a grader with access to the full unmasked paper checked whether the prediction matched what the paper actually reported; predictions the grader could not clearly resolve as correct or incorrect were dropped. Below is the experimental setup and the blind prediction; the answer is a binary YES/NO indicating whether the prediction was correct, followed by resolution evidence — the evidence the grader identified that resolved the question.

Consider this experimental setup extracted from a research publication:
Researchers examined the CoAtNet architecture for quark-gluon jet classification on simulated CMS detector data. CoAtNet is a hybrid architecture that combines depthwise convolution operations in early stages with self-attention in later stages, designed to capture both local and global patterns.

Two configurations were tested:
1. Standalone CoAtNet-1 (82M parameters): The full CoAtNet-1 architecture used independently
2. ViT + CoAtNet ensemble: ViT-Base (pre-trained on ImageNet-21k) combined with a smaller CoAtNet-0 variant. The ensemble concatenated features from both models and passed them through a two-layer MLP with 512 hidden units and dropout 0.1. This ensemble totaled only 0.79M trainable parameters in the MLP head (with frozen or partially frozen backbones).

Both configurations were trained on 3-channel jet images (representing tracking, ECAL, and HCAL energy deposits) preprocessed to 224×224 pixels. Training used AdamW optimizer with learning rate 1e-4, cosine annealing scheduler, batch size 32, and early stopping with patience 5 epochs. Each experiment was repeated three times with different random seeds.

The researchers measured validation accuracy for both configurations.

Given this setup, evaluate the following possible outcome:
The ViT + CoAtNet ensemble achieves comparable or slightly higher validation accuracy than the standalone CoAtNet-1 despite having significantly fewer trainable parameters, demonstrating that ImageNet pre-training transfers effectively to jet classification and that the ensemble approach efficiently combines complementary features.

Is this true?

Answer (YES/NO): NO